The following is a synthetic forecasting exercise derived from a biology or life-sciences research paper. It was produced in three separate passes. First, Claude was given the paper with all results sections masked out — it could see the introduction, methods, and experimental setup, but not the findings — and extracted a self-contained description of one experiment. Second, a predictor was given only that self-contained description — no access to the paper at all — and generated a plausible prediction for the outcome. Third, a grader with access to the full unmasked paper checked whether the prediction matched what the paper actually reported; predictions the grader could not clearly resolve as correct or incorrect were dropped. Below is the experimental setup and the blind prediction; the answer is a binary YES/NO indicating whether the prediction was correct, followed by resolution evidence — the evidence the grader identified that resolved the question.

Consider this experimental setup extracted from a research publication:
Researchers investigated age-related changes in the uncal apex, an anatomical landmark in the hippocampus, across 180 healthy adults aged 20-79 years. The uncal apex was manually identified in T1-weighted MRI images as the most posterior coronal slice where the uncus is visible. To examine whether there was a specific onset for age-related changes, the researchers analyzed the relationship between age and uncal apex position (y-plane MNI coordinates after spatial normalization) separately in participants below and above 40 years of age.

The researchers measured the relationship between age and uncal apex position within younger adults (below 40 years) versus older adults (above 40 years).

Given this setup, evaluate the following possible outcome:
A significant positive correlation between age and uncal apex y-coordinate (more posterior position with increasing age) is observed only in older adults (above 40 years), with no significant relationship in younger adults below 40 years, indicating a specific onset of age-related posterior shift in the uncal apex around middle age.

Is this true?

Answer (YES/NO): NO